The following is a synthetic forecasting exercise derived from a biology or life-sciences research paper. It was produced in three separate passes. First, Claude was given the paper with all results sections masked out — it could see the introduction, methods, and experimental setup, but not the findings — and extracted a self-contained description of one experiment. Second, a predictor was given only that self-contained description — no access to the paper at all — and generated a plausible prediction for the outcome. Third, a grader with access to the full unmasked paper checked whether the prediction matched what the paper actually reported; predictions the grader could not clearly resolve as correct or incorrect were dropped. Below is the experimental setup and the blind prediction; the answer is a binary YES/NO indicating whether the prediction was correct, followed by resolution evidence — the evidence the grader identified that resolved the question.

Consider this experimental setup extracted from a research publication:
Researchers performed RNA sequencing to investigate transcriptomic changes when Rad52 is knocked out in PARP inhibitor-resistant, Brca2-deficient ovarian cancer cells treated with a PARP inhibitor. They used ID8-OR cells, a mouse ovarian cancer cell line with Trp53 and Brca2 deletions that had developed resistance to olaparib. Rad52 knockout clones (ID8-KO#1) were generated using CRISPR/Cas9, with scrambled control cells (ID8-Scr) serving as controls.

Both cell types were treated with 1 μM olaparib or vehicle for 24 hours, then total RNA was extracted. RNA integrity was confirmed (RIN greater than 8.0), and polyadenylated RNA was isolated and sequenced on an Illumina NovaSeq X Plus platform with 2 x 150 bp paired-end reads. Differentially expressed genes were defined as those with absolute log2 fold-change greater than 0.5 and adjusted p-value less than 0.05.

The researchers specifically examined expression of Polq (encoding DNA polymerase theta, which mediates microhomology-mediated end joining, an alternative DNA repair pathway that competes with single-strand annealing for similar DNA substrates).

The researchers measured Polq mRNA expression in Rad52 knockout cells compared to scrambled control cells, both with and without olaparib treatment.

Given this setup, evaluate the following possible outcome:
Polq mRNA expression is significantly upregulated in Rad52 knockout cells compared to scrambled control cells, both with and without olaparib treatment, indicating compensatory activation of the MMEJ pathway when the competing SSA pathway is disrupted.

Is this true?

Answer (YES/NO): NO